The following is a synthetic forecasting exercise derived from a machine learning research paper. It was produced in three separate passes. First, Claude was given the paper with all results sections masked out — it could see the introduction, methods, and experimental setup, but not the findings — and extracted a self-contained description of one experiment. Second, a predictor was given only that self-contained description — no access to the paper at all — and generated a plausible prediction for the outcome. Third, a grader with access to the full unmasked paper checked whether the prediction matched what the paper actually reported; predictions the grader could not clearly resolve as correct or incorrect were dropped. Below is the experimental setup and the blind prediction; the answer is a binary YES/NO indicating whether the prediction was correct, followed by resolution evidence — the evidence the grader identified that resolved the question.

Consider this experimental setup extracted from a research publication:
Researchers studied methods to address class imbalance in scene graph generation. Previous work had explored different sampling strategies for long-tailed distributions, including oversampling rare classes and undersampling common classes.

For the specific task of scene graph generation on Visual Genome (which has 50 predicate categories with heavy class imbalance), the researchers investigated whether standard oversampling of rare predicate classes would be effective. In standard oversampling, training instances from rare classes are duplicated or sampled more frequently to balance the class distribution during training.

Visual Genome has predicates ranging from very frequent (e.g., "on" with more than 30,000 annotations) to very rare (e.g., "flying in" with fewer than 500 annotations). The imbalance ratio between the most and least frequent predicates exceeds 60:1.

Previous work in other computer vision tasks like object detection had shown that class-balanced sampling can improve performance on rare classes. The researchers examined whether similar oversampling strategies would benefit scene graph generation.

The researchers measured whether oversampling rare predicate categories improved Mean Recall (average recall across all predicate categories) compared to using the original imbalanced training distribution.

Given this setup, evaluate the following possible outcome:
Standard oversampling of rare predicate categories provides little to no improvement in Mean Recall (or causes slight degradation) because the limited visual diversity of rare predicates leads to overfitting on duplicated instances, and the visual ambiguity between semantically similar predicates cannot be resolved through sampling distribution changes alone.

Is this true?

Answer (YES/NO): NO